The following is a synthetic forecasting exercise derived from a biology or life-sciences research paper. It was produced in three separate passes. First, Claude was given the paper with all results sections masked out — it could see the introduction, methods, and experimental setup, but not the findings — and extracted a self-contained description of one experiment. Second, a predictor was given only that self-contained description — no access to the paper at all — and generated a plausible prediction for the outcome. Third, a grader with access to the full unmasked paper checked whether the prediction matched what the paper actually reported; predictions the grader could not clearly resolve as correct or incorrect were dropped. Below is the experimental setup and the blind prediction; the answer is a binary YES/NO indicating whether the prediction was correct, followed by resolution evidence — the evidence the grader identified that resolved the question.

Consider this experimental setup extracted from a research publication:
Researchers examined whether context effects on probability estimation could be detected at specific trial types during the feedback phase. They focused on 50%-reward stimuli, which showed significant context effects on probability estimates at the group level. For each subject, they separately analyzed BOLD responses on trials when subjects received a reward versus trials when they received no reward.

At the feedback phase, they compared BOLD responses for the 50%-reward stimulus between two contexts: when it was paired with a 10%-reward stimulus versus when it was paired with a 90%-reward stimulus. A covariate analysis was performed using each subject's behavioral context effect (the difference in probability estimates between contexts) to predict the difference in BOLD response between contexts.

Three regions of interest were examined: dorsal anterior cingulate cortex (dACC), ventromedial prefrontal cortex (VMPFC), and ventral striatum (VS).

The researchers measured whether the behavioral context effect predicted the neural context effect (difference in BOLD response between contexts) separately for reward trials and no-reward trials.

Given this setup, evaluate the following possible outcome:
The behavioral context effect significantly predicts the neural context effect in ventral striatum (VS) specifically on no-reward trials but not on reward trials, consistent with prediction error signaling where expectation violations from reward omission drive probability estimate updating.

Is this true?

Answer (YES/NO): NO